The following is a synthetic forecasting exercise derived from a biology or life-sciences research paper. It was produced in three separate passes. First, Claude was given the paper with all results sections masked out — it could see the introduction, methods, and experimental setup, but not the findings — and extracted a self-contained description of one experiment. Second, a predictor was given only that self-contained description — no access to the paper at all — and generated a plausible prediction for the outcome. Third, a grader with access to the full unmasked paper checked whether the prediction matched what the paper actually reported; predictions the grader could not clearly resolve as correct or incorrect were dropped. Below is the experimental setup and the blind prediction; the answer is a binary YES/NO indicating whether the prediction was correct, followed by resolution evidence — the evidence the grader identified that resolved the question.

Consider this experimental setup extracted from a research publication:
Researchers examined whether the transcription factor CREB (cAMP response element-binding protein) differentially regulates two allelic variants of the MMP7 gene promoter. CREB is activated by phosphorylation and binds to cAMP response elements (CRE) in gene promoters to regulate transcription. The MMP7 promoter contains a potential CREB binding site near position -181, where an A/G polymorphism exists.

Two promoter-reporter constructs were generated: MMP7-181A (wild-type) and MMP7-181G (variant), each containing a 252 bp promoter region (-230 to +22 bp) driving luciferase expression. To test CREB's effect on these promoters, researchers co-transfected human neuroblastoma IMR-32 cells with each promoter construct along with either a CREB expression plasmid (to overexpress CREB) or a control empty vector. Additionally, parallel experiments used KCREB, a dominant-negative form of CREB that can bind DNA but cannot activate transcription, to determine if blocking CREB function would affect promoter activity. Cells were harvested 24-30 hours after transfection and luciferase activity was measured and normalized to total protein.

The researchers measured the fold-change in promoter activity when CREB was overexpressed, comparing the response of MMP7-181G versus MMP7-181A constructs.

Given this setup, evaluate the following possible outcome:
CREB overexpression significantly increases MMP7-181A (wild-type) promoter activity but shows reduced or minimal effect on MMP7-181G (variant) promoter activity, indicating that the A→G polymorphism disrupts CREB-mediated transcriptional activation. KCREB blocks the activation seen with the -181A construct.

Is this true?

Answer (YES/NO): NO